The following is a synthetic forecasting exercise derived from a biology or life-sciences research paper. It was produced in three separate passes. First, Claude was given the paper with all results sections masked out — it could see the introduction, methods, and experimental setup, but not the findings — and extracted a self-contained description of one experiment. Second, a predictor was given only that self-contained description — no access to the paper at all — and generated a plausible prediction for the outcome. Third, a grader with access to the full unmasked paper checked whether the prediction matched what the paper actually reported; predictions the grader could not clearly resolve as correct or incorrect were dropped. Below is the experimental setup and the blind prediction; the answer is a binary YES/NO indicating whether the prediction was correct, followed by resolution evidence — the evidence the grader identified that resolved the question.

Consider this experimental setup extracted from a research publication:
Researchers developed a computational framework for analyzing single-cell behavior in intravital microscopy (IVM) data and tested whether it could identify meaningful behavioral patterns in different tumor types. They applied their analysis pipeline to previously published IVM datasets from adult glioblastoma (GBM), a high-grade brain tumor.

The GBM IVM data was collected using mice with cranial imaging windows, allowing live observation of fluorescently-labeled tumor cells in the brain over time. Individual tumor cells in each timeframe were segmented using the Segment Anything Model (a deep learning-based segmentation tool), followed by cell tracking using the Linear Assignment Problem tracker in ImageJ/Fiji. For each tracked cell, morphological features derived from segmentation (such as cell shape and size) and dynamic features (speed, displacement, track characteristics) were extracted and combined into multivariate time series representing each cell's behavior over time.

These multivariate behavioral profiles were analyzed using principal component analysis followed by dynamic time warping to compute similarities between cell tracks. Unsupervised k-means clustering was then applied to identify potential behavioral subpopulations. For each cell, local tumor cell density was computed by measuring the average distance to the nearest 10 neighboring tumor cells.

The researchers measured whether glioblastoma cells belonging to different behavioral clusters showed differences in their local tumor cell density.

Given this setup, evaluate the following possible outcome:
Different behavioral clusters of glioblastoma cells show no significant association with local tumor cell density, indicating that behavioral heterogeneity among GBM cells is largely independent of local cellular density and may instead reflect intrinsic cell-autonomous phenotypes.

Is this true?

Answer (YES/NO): NO